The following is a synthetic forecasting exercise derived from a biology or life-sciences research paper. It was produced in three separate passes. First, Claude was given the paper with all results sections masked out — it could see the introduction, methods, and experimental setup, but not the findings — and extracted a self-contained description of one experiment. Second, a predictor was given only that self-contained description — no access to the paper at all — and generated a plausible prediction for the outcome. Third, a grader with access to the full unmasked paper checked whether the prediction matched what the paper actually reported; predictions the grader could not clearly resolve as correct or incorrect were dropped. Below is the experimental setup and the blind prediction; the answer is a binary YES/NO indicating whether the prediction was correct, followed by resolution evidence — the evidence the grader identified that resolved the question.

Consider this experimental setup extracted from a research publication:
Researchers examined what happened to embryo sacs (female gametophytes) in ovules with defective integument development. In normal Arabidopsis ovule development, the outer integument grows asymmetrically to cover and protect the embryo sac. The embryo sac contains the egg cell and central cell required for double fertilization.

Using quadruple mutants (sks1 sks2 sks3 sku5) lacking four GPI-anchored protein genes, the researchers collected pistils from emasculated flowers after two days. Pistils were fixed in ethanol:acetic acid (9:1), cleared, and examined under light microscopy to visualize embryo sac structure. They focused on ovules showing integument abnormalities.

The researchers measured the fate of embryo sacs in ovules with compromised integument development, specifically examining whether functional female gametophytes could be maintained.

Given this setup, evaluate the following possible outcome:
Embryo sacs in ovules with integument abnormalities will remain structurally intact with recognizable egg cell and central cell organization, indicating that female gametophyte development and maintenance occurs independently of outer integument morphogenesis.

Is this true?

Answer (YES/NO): NO